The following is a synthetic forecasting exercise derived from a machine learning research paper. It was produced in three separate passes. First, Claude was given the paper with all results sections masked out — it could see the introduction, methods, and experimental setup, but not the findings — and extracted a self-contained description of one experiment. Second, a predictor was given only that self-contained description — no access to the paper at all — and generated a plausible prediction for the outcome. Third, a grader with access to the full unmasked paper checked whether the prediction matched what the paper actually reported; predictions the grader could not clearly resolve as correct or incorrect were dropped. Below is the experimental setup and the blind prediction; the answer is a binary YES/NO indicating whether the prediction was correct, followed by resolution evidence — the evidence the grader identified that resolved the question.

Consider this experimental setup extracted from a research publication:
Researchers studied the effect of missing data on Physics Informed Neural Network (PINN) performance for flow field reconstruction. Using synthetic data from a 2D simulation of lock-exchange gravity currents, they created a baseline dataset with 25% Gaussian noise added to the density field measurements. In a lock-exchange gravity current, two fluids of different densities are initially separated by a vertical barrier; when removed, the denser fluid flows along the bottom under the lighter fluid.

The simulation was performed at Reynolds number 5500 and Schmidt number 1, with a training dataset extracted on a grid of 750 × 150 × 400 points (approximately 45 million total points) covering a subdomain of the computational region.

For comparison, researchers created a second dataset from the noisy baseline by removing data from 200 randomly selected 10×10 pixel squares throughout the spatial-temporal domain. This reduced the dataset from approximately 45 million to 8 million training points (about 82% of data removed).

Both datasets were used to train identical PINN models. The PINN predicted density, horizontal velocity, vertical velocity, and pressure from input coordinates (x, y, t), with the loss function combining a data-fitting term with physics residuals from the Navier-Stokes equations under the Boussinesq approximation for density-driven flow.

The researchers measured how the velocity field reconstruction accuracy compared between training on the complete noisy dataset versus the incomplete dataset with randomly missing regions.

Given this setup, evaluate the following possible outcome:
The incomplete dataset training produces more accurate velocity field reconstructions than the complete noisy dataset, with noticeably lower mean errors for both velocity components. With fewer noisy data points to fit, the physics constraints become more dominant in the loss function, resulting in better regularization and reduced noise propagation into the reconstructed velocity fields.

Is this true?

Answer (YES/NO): NO